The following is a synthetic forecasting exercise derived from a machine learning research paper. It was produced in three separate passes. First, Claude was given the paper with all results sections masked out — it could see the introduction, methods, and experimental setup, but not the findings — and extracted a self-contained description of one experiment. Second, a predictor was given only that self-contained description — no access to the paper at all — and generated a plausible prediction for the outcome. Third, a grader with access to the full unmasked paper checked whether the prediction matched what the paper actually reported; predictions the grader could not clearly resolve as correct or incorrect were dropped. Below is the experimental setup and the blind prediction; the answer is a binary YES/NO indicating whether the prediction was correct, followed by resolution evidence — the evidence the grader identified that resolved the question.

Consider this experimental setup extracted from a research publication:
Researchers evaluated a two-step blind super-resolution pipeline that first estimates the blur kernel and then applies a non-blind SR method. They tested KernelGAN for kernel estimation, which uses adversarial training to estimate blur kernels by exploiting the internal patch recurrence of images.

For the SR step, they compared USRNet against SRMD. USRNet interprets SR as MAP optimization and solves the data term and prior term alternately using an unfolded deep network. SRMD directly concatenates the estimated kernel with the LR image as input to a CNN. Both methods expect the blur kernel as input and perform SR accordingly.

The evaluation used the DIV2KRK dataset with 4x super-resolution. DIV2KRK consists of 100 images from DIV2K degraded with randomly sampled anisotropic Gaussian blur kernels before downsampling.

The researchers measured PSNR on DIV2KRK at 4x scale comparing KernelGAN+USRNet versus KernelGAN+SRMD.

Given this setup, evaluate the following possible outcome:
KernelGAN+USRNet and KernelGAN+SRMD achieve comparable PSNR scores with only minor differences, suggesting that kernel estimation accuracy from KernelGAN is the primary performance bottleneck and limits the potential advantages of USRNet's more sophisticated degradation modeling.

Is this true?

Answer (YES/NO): NO